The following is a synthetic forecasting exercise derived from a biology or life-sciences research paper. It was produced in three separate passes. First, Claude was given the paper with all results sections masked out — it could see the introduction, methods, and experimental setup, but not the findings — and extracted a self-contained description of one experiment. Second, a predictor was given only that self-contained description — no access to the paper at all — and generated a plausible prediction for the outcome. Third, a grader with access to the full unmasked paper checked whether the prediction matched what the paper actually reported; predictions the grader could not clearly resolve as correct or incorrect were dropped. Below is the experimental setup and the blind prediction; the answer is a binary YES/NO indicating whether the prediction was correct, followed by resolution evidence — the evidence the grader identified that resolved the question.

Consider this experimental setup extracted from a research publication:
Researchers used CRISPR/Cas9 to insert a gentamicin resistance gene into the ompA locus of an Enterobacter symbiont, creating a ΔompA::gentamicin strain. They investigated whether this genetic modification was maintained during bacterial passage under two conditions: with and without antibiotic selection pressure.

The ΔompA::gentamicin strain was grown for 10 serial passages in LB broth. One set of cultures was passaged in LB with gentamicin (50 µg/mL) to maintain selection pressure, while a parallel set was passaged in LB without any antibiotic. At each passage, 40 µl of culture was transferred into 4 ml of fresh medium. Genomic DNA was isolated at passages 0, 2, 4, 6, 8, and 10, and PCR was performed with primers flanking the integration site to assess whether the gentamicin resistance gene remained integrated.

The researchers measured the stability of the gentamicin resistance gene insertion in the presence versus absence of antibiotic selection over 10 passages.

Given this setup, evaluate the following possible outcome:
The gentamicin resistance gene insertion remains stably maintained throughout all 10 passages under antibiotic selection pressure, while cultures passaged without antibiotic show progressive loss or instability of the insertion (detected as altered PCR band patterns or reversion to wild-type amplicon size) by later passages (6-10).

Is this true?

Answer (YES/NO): NO